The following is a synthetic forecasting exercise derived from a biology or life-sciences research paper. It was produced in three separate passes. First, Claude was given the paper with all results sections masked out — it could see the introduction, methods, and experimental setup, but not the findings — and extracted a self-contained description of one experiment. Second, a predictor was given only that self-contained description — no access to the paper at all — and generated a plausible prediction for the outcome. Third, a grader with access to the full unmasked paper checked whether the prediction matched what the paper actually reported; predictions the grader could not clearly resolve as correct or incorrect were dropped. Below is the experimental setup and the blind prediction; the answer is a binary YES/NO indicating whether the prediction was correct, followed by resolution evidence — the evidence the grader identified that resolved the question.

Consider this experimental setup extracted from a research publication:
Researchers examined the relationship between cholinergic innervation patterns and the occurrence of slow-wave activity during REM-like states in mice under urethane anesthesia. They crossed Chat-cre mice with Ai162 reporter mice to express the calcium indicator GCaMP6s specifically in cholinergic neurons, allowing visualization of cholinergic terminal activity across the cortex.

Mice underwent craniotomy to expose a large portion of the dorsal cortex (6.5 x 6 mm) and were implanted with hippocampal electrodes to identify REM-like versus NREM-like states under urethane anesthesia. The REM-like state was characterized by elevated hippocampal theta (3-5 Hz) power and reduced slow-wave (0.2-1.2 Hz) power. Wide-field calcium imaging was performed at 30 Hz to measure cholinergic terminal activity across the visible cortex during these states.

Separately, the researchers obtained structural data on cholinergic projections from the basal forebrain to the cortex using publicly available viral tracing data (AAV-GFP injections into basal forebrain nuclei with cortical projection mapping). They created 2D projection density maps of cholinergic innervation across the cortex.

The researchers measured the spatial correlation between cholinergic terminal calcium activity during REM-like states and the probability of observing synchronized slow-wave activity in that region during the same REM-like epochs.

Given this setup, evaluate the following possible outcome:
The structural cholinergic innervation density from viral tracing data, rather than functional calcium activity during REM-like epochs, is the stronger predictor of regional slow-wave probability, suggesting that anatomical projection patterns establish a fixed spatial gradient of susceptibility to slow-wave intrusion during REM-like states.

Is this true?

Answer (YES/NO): NO